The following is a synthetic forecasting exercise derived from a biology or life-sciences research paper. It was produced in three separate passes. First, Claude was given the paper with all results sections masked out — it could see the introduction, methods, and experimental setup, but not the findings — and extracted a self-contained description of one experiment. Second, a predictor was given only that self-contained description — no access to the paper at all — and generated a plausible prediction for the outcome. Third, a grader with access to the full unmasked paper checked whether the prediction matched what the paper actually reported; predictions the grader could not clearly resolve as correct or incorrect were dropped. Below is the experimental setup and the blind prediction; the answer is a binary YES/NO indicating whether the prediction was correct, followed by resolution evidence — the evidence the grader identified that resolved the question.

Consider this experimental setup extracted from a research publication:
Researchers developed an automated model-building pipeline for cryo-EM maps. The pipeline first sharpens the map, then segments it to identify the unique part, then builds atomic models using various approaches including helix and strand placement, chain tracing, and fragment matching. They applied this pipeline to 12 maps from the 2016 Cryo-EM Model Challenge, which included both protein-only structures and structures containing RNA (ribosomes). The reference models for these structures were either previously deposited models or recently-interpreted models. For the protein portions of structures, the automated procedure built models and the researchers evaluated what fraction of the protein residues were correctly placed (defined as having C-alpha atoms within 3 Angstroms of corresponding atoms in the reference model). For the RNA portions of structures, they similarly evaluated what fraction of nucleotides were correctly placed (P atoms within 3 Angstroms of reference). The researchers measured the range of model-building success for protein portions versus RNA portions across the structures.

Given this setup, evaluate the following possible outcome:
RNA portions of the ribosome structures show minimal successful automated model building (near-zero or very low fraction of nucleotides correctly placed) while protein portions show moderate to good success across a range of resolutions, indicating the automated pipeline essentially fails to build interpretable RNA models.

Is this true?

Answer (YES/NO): NO